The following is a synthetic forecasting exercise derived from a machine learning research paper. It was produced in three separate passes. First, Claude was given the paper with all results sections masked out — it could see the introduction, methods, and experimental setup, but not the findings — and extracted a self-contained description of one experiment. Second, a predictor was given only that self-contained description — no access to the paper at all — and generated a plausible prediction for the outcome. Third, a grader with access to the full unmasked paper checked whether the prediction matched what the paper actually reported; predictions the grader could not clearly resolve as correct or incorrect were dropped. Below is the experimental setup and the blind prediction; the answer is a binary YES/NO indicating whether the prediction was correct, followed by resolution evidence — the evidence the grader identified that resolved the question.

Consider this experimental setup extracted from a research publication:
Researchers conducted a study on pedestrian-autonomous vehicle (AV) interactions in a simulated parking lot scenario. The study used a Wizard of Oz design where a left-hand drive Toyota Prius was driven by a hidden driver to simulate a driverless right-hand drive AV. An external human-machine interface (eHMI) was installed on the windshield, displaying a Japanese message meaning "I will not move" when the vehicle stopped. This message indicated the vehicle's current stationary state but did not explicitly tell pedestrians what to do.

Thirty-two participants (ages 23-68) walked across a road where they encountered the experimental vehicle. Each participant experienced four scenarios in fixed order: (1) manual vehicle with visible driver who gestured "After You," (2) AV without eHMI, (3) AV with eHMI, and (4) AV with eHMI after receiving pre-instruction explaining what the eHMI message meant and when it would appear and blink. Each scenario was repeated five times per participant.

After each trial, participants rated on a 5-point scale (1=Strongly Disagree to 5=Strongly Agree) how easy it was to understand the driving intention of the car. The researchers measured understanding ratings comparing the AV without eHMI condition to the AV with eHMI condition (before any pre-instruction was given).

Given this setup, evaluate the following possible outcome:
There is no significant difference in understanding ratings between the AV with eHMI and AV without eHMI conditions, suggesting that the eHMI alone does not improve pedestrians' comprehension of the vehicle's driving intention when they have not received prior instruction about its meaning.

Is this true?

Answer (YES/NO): NO